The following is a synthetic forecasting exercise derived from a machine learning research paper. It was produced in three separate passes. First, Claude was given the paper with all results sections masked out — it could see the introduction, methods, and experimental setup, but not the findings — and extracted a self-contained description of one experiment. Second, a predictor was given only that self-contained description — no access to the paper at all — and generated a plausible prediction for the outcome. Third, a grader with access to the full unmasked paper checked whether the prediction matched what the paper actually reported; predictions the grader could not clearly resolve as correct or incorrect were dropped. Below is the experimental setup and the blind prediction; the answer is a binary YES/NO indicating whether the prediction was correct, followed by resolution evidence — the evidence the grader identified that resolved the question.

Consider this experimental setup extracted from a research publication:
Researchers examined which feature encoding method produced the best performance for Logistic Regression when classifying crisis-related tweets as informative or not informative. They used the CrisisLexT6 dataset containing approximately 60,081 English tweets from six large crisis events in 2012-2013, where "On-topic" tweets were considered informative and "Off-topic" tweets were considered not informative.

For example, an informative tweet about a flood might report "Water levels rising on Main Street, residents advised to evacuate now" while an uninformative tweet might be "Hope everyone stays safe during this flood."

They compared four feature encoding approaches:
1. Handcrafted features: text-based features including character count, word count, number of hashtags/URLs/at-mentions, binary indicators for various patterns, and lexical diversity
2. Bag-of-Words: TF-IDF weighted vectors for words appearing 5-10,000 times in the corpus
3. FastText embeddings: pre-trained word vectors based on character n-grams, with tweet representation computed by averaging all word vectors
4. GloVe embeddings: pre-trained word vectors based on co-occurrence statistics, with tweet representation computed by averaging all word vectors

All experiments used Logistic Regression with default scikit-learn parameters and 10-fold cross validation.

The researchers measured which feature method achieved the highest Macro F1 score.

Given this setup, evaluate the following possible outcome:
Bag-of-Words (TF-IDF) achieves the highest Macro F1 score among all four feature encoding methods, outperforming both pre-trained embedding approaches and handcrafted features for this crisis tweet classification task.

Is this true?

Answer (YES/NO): YES